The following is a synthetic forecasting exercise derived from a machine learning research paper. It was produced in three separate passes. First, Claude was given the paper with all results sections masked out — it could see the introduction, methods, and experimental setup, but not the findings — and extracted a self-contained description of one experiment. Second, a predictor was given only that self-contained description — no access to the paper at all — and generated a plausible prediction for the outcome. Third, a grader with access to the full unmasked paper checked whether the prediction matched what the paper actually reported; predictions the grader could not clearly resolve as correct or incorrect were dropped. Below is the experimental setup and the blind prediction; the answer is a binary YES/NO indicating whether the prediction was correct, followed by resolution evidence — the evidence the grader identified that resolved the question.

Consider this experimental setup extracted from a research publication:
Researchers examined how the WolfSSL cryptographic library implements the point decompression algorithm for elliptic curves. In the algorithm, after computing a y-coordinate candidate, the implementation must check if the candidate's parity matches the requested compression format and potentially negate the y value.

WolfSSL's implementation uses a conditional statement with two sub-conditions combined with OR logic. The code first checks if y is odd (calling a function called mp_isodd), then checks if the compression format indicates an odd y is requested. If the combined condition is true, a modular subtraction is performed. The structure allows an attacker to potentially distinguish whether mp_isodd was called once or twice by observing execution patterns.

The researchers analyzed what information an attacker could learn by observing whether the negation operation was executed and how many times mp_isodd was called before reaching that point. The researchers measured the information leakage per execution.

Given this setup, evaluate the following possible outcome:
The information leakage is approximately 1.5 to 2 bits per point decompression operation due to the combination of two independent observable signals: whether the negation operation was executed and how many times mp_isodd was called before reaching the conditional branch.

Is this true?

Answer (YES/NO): YES